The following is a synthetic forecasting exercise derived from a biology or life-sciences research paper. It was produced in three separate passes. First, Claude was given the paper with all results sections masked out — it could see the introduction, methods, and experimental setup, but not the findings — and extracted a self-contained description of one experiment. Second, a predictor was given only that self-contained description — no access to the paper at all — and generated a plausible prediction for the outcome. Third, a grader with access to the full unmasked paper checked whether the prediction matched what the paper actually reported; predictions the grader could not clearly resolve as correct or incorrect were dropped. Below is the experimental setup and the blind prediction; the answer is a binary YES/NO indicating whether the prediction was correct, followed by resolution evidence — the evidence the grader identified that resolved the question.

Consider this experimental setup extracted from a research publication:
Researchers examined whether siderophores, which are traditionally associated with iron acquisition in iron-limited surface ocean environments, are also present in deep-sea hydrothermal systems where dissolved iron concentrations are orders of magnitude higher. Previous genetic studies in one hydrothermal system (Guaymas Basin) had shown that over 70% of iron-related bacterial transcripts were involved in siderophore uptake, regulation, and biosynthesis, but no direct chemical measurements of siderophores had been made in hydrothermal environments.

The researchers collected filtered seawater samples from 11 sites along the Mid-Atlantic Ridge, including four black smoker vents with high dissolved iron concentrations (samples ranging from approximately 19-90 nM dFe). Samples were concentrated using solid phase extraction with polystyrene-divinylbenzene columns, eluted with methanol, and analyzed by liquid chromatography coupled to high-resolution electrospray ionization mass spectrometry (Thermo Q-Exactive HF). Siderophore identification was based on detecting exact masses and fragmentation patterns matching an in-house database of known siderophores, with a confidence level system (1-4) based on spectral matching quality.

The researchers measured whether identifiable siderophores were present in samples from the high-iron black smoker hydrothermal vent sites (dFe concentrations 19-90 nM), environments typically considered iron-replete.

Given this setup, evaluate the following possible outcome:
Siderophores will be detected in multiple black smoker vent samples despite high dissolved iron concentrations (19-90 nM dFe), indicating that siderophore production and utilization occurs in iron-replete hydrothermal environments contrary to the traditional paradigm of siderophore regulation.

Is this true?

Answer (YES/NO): YES